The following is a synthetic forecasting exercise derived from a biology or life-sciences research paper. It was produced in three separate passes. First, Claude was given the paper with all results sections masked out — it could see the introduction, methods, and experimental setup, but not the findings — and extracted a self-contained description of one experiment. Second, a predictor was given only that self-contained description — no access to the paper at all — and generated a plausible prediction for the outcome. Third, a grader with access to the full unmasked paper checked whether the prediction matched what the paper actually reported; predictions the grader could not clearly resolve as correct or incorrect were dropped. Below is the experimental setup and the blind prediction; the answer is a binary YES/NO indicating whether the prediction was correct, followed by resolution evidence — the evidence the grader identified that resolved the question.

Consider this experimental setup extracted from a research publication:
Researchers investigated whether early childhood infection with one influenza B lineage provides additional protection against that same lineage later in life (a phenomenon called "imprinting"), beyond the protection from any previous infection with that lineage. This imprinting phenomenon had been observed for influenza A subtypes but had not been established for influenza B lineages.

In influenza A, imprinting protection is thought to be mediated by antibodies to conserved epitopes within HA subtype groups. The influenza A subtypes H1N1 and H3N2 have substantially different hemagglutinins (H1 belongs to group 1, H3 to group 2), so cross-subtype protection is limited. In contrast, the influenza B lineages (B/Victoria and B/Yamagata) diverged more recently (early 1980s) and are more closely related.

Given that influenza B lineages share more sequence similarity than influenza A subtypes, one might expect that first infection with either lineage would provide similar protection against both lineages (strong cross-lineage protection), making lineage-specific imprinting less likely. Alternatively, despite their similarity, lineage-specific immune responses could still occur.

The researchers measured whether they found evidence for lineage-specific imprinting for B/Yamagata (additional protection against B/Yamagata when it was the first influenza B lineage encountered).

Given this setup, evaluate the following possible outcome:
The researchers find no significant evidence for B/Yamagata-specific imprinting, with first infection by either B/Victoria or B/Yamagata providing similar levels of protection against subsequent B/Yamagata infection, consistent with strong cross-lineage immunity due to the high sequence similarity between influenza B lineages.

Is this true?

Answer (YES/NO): NO